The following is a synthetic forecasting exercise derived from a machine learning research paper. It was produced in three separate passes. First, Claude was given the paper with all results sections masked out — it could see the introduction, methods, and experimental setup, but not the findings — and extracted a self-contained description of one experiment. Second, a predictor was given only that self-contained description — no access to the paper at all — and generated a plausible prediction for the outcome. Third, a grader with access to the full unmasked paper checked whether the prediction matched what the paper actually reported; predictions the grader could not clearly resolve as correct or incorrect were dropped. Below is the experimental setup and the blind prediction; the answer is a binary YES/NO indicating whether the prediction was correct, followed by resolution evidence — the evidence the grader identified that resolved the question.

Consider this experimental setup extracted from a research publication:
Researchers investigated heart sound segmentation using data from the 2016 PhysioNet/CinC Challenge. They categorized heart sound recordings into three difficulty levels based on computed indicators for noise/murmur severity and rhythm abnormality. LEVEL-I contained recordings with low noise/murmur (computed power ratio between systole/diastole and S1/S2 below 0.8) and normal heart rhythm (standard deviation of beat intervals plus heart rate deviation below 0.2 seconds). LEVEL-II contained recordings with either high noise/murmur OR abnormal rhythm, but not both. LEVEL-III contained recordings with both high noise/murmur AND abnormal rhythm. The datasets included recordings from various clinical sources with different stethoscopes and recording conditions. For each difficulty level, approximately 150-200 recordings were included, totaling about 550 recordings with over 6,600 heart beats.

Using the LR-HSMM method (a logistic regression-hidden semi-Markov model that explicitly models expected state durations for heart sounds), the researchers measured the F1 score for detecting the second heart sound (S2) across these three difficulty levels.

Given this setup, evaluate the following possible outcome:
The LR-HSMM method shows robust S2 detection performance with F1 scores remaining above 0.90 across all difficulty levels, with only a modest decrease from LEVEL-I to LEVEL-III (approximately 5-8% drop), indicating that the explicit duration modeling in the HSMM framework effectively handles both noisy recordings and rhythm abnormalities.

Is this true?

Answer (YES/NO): NO